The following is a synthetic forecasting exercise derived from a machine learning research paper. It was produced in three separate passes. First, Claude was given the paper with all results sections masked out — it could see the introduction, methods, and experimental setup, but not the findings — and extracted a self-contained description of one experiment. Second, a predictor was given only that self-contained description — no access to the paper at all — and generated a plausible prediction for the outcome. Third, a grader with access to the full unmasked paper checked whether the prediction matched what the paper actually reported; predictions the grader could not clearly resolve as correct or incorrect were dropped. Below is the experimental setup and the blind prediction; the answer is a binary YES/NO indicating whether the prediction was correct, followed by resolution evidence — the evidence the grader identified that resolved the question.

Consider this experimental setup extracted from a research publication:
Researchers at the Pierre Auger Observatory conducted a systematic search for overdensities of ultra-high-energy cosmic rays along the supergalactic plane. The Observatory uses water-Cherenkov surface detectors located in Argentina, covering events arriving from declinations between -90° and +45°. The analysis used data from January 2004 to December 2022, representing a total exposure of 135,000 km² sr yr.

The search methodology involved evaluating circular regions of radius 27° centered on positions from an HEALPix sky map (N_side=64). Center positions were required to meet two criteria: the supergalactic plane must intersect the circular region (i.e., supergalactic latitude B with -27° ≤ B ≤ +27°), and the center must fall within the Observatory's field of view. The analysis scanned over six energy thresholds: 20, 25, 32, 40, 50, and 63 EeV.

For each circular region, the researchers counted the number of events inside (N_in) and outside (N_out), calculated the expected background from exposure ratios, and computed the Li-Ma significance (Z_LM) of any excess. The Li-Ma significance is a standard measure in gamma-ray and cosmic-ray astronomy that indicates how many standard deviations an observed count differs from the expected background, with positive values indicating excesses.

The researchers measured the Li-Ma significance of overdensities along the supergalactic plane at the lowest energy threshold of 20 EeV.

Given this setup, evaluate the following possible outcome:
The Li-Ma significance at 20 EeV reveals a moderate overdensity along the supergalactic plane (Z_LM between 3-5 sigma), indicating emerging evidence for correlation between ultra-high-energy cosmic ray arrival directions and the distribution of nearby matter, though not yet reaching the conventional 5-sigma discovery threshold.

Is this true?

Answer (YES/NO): NO